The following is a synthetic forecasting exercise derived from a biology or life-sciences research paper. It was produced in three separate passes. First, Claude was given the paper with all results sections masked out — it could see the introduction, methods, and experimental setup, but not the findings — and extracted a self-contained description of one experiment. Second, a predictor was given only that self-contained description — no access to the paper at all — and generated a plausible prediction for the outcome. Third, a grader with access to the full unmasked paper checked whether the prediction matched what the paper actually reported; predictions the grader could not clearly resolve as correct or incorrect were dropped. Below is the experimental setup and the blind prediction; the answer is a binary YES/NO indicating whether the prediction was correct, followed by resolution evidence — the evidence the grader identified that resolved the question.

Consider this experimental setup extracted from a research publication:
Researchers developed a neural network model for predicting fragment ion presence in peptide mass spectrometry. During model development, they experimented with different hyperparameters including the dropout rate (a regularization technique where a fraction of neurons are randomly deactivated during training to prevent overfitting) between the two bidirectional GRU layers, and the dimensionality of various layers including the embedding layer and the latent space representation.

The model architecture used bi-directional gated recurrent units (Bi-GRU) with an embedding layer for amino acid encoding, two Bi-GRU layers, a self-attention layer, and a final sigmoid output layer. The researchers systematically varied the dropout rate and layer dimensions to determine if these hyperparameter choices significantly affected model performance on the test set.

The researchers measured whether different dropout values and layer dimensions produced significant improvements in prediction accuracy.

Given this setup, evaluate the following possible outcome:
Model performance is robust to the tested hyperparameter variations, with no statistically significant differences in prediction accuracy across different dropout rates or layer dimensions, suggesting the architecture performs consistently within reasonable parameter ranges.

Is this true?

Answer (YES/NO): YES